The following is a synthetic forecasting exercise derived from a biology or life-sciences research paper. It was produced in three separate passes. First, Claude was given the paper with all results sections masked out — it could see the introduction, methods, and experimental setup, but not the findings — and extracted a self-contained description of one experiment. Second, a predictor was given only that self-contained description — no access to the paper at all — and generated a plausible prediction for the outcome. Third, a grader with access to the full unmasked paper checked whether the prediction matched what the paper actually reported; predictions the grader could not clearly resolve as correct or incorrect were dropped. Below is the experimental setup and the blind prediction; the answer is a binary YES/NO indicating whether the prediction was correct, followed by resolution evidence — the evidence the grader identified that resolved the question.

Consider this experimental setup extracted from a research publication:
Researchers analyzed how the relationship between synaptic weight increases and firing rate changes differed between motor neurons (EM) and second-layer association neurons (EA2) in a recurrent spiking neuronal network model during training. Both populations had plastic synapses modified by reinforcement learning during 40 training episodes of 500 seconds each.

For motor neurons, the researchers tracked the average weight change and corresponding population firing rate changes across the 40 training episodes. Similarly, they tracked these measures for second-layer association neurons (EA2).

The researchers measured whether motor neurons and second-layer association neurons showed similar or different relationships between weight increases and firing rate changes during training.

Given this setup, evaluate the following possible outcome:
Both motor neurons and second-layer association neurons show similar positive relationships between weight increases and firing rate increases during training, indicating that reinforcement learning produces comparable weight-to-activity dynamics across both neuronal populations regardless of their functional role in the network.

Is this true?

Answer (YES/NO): YES